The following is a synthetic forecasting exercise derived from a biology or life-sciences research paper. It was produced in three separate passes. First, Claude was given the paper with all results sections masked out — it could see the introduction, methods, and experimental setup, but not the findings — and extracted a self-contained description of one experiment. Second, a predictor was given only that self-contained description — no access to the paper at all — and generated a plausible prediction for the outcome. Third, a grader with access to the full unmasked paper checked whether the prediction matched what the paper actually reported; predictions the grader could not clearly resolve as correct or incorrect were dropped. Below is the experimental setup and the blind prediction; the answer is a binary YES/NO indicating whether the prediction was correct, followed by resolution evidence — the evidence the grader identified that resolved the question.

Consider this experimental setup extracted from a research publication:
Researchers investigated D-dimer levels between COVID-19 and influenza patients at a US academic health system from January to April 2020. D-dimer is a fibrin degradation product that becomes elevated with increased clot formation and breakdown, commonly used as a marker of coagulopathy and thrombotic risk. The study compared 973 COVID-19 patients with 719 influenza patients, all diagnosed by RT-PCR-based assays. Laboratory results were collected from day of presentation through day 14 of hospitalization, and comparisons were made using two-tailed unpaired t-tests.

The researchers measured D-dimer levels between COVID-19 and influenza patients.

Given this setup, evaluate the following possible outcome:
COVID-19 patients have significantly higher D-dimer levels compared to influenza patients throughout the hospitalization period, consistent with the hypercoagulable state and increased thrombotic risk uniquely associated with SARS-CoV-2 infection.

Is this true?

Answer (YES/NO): NO